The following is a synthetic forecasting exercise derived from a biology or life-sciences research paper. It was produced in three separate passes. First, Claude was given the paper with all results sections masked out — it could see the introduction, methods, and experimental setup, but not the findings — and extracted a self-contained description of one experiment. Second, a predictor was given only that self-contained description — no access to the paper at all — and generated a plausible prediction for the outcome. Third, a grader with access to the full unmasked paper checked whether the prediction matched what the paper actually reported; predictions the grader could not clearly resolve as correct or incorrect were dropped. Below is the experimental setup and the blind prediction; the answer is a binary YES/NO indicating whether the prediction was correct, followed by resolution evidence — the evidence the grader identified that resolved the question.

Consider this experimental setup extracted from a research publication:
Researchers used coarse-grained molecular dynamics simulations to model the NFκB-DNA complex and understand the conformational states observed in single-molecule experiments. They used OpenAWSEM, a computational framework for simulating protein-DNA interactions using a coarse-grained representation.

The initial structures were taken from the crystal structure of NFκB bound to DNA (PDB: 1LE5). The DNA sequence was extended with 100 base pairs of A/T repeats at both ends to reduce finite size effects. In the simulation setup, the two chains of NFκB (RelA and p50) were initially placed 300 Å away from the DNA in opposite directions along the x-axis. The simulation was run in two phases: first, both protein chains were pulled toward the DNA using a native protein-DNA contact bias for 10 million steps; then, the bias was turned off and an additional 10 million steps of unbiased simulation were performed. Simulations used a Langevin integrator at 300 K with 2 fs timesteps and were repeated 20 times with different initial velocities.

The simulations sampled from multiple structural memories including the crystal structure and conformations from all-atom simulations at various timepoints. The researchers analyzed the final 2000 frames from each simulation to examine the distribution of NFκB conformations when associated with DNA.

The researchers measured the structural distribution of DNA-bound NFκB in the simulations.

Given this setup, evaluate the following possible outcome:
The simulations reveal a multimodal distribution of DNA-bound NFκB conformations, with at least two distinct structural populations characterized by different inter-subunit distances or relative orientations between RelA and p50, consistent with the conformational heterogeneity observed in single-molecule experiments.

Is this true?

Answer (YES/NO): YES